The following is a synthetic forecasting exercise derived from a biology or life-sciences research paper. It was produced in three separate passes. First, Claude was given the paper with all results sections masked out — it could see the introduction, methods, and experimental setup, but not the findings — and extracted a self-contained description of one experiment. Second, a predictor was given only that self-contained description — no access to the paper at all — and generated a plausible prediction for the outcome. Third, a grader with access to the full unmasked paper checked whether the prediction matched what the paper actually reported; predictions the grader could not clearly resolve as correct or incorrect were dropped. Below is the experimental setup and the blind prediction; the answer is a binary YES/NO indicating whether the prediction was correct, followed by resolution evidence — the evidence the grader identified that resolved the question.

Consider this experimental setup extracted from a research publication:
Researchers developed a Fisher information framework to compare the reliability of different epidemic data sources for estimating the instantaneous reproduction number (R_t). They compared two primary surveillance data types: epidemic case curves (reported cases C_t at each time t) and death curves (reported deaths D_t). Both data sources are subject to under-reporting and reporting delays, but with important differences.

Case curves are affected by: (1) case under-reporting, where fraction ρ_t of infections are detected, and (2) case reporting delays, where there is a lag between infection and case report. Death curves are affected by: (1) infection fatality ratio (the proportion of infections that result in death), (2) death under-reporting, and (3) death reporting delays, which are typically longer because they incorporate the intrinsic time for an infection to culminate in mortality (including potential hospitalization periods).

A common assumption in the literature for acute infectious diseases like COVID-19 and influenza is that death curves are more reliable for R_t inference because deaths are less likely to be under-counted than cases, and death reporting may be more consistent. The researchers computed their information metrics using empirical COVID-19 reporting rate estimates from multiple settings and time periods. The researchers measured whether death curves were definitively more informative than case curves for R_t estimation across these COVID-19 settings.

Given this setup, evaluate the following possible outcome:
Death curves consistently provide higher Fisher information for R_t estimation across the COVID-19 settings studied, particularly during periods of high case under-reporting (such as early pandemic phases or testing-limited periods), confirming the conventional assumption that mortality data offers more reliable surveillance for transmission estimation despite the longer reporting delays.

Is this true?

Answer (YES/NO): NO